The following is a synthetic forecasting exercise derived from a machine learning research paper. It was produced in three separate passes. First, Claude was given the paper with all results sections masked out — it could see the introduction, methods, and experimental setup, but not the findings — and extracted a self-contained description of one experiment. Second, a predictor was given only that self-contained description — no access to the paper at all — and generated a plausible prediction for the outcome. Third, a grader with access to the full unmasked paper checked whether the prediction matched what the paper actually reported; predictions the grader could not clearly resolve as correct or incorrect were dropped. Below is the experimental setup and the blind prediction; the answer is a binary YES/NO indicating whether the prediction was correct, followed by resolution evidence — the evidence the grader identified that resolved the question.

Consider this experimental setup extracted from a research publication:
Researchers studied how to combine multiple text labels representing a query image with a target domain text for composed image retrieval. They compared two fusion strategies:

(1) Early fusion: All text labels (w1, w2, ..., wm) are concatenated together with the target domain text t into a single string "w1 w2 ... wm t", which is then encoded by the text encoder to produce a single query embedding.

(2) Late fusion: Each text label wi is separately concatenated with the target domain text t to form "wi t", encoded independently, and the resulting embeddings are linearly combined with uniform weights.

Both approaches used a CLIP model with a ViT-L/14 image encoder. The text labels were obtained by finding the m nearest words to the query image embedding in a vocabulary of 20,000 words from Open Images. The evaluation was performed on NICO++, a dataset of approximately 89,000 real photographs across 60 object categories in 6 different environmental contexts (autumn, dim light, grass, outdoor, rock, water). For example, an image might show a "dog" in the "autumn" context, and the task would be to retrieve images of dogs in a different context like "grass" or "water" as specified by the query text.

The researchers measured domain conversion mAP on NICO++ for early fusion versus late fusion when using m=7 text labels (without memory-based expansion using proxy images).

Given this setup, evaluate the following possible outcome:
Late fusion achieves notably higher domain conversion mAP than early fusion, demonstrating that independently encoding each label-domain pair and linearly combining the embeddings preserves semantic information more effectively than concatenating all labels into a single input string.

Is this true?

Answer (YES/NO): YES